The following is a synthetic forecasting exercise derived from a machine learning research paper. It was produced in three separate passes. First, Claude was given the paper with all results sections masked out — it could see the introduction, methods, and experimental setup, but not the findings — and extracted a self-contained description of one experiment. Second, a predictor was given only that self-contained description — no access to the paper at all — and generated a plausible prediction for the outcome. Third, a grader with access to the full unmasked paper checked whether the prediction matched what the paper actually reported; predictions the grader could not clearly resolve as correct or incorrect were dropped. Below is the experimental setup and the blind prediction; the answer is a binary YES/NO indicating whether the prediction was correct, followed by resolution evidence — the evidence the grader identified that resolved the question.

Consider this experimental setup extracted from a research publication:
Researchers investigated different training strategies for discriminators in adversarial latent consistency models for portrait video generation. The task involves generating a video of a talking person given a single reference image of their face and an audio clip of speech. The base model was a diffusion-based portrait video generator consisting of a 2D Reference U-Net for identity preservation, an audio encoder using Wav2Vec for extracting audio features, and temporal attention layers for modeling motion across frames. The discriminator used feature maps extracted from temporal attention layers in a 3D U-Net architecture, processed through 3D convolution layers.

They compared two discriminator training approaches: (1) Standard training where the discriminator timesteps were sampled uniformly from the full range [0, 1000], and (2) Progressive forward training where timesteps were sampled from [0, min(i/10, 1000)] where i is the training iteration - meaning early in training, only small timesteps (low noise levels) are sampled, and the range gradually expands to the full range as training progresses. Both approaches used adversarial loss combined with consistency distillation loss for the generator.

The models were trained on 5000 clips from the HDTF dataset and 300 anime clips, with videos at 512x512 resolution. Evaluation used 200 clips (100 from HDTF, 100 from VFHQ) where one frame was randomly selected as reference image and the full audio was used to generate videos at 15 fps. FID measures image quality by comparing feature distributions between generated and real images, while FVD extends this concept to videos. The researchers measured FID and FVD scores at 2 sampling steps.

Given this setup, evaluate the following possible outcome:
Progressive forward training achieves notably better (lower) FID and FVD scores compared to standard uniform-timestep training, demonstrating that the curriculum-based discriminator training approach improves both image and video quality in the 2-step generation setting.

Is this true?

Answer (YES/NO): YES